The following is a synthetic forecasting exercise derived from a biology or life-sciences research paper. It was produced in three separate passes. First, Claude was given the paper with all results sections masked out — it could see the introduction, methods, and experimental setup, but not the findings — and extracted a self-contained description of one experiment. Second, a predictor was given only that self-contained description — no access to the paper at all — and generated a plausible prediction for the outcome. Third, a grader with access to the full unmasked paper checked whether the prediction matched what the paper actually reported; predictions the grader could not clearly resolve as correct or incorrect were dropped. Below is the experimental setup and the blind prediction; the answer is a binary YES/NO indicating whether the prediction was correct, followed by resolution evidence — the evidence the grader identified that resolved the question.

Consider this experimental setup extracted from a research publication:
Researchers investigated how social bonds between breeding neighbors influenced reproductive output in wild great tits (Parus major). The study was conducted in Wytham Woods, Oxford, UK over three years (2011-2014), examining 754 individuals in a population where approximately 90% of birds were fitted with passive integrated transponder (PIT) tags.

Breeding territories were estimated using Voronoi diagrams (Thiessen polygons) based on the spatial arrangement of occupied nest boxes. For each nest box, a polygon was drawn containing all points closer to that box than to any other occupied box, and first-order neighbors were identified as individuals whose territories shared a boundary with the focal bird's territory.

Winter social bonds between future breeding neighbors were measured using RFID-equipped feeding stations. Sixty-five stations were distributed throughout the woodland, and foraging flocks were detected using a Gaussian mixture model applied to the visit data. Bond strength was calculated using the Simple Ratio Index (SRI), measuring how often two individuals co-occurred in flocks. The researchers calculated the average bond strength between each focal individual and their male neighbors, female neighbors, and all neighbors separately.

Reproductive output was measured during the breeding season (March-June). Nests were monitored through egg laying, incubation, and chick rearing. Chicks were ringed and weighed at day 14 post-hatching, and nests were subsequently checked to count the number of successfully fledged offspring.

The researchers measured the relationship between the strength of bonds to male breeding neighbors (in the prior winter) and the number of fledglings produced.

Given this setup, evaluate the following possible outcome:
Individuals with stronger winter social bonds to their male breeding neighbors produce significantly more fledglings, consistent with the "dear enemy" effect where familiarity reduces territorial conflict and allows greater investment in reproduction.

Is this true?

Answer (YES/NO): NO